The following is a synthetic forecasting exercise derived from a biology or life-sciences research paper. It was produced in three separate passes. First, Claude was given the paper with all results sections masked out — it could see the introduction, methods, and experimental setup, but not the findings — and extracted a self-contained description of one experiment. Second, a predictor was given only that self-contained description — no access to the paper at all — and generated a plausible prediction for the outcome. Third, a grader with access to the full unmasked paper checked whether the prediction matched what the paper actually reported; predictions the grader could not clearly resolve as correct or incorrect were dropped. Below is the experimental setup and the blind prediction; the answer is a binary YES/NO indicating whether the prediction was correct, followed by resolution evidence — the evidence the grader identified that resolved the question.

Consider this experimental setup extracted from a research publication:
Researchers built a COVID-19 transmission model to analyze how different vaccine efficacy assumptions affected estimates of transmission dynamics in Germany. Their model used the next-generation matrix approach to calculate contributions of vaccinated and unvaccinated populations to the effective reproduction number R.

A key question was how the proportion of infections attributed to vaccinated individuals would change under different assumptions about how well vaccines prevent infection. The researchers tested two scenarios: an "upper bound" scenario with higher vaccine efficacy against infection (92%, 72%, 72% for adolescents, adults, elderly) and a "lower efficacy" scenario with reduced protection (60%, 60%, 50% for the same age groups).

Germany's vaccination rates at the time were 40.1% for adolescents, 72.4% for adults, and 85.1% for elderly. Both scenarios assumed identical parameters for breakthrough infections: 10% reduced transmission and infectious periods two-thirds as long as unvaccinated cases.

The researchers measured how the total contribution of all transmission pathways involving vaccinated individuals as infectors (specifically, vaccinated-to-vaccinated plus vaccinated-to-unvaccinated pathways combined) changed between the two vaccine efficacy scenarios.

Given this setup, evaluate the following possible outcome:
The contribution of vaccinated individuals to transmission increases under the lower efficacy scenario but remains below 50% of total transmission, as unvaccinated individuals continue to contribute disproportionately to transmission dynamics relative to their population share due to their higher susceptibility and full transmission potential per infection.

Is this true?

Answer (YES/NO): YES